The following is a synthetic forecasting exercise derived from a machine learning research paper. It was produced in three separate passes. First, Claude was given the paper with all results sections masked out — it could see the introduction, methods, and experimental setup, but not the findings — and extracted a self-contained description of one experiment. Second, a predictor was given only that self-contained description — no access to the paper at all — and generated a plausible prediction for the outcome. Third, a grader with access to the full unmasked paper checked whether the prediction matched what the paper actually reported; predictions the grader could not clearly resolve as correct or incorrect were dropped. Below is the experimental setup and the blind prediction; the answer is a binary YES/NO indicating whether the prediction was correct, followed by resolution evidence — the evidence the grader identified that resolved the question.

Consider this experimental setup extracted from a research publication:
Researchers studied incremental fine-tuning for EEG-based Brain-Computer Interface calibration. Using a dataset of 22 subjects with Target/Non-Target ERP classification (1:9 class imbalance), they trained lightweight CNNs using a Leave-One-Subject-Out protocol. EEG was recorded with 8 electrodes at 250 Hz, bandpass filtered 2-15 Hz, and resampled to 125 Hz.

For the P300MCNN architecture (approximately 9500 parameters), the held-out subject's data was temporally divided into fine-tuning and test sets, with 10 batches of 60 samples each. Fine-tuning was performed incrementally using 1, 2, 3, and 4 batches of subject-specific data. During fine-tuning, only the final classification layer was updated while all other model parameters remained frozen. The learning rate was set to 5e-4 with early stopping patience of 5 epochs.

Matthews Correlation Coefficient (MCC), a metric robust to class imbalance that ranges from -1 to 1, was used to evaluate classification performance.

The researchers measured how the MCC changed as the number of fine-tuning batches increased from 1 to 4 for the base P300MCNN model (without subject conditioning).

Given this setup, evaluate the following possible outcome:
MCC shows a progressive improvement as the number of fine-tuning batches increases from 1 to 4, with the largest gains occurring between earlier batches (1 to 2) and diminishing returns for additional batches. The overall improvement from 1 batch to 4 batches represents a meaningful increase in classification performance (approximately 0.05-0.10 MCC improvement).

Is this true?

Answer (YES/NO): NO